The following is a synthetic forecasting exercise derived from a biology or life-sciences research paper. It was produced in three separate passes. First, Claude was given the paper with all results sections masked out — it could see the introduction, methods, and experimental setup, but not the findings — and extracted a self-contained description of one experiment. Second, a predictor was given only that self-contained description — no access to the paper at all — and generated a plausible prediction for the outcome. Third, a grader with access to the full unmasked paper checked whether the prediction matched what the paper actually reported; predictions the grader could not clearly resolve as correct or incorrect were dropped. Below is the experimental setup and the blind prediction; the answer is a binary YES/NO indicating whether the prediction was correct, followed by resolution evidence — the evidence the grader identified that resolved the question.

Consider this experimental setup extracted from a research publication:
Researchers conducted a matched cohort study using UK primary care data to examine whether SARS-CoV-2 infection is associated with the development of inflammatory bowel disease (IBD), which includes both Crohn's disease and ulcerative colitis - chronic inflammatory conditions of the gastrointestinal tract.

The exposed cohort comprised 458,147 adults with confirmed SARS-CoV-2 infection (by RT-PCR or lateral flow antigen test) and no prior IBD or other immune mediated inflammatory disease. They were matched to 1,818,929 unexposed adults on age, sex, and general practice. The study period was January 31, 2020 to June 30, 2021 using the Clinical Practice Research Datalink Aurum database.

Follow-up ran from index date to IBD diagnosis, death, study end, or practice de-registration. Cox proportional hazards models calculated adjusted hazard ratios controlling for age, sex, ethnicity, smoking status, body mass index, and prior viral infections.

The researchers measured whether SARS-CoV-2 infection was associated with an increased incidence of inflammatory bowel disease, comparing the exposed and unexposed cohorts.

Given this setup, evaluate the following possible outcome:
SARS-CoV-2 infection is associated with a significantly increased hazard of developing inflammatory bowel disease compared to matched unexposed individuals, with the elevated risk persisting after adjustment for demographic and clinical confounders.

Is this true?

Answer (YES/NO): YES